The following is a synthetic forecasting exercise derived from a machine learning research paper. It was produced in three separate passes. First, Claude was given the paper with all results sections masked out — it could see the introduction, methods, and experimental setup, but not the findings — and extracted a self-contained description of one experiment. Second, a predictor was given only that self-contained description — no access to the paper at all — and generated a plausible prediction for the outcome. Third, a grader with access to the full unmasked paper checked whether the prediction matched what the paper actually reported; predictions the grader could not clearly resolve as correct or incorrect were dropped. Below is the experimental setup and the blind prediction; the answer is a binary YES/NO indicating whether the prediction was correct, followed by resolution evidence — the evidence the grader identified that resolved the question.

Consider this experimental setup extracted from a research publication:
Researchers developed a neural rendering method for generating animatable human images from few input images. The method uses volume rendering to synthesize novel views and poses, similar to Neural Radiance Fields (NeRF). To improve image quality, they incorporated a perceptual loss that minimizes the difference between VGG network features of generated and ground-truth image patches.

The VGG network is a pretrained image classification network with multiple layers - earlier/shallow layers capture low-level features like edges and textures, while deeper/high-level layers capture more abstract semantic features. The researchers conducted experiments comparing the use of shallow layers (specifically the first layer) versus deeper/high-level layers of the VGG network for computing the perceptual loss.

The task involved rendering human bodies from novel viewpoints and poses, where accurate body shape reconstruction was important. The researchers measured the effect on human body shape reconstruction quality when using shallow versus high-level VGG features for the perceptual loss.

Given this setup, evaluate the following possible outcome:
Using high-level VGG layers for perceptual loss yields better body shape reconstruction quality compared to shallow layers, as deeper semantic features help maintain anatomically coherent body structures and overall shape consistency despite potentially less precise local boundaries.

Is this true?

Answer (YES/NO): NO